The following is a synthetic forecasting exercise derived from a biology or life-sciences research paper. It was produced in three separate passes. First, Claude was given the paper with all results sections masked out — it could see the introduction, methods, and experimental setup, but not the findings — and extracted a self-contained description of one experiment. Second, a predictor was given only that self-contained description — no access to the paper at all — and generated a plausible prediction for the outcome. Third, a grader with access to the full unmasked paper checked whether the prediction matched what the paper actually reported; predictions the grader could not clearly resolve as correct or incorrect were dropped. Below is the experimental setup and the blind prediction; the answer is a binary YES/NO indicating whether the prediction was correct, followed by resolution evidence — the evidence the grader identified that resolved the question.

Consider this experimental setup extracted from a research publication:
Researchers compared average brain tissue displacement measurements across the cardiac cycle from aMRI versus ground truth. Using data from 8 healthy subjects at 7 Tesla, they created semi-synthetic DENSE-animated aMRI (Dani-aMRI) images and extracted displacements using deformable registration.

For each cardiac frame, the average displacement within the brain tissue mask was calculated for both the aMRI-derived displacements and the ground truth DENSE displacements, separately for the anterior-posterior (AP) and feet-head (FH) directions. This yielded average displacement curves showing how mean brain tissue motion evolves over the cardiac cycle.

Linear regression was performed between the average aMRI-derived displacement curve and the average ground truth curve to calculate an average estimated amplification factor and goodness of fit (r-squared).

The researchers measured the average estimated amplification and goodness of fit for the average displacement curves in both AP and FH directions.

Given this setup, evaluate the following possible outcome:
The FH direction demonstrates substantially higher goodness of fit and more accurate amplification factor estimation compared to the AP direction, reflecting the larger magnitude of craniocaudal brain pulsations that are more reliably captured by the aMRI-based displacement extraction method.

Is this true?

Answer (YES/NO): NO